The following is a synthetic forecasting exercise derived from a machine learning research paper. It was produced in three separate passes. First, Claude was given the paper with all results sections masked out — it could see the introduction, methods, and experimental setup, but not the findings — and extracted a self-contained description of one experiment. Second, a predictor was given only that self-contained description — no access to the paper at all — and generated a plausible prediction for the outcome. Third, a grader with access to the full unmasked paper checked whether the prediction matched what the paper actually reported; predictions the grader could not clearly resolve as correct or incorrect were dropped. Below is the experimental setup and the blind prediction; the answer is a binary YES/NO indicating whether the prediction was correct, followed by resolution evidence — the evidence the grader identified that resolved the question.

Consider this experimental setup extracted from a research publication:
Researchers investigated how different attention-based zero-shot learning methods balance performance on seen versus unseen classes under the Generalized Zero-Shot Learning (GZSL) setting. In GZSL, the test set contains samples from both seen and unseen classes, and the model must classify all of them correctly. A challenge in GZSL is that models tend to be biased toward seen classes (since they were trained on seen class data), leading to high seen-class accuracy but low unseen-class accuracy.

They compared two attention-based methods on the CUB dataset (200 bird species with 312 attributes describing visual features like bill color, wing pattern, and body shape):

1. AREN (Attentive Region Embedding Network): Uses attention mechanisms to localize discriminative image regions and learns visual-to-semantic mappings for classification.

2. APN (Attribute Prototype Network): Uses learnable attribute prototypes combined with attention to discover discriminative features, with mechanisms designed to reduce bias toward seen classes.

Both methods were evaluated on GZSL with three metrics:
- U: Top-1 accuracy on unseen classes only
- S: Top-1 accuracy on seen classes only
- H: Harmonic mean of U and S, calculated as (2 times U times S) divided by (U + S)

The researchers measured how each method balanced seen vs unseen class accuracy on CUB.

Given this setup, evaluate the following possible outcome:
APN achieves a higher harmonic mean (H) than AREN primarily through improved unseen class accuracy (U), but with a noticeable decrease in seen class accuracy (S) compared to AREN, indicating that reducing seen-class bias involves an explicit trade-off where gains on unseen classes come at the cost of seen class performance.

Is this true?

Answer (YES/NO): YES